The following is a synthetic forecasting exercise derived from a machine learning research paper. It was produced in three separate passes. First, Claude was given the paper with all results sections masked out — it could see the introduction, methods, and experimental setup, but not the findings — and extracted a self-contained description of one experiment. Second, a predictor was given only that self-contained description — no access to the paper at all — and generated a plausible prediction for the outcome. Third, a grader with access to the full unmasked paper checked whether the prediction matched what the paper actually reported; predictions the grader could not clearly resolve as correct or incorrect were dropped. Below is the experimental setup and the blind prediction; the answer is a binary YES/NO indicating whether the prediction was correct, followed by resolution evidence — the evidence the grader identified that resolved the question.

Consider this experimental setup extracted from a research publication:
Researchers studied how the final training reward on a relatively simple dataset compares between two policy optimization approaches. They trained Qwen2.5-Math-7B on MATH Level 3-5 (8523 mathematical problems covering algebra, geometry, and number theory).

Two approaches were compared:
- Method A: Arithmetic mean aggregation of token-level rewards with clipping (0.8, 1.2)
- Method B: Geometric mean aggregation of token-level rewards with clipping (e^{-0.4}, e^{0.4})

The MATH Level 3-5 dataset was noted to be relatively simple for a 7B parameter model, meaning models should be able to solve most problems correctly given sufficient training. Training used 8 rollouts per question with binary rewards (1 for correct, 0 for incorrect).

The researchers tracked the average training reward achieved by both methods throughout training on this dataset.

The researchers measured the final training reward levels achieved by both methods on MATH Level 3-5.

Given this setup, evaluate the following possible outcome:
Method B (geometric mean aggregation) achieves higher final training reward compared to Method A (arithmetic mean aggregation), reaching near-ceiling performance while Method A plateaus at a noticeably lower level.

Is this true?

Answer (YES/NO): NO